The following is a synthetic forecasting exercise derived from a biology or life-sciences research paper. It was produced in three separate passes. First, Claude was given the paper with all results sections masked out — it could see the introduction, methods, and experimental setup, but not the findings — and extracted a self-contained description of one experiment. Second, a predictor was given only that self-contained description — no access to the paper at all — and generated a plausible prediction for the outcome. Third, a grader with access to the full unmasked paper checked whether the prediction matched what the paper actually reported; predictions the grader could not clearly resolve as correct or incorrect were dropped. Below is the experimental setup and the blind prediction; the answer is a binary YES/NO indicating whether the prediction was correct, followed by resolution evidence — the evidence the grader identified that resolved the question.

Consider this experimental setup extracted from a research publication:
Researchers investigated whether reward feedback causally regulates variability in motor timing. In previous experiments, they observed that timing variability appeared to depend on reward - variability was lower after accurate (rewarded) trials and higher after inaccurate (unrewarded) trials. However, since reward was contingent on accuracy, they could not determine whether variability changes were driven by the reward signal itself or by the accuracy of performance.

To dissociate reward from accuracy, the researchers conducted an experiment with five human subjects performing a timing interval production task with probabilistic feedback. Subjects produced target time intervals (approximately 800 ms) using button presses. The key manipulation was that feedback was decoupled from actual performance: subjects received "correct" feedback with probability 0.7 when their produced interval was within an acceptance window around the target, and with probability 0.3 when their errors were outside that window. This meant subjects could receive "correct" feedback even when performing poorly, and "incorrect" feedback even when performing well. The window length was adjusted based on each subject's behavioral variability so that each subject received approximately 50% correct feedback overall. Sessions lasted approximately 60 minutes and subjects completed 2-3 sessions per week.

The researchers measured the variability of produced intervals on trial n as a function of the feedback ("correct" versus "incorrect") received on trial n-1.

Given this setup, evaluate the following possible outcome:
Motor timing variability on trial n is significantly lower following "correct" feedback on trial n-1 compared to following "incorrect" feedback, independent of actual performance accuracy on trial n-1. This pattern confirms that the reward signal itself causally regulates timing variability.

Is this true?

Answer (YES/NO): YES